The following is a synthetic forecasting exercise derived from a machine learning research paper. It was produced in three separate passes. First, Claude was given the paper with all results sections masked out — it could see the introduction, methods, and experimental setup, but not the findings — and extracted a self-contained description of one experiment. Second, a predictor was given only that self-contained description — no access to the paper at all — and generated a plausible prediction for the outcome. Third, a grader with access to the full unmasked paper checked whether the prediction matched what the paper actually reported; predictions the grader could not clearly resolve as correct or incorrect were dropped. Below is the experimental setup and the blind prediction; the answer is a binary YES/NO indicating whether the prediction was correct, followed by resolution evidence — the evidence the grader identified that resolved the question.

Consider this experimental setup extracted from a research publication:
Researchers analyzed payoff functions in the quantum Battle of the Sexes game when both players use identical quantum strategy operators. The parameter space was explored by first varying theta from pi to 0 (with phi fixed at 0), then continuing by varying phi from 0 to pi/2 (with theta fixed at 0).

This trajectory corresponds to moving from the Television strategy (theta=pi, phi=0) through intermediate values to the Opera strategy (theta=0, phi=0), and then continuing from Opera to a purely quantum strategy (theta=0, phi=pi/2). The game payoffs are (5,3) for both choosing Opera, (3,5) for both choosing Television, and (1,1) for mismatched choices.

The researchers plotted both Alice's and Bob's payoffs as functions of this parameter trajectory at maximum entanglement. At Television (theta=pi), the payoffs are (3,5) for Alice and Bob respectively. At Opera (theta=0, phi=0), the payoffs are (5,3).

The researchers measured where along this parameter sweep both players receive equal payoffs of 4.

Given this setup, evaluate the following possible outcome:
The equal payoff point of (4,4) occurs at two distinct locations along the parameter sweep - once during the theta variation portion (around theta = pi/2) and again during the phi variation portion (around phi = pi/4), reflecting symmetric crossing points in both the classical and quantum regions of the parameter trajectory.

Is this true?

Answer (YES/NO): NO